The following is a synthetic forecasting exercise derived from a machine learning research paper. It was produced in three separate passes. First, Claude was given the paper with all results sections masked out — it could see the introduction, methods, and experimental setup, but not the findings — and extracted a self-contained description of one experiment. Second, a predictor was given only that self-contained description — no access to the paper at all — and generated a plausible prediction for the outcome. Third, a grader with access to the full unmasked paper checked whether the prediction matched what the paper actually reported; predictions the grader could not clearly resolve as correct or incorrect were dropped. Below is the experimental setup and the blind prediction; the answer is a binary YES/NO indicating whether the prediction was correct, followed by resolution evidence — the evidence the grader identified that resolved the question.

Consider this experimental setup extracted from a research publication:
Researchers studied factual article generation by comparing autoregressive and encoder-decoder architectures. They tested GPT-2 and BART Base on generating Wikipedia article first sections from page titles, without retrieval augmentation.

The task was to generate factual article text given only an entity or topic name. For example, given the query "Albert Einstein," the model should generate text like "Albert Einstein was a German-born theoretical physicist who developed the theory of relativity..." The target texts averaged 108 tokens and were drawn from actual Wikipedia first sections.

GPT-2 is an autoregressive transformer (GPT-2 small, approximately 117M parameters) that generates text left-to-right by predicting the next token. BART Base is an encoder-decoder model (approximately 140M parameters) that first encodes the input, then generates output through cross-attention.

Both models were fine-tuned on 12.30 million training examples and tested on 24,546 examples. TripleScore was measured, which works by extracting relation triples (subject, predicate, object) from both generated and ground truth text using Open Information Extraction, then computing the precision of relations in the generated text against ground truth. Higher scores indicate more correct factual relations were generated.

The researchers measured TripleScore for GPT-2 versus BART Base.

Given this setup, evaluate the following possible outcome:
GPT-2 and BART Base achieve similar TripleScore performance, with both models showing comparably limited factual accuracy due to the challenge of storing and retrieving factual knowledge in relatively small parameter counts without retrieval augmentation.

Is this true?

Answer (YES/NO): NO